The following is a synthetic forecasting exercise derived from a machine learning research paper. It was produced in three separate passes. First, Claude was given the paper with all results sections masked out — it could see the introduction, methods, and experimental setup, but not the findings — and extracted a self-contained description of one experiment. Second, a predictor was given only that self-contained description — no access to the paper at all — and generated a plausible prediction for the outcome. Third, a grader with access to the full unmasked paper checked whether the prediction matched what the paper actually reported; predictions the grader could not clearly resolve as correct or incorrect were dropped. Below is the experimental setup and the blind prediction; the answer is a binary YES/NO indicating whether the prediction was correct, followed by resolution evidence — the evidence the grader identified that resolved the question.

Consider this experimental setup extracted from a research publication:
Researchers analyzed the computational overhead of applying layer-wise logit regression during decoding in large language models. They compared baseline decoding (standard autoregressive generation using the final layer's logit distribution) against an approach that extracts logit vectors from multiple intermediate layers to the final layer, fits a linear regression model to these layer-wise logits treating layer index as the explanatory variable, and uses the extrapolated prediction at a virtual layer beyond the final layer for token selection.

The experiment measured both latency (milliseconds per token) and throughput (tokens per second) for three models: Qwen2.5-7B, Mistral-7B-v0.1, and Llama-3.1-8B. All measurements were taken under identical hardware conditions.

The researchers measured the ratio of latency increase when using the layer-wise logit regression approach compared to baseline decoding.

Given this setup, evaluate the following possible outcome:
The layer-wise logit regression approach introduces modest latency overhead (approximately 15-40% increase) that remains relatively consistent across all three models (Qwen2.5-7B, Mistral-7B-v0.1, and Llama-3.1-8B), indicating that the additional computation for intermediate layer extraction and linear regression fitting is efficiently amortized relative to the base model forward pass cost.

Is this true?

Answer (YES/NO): NO